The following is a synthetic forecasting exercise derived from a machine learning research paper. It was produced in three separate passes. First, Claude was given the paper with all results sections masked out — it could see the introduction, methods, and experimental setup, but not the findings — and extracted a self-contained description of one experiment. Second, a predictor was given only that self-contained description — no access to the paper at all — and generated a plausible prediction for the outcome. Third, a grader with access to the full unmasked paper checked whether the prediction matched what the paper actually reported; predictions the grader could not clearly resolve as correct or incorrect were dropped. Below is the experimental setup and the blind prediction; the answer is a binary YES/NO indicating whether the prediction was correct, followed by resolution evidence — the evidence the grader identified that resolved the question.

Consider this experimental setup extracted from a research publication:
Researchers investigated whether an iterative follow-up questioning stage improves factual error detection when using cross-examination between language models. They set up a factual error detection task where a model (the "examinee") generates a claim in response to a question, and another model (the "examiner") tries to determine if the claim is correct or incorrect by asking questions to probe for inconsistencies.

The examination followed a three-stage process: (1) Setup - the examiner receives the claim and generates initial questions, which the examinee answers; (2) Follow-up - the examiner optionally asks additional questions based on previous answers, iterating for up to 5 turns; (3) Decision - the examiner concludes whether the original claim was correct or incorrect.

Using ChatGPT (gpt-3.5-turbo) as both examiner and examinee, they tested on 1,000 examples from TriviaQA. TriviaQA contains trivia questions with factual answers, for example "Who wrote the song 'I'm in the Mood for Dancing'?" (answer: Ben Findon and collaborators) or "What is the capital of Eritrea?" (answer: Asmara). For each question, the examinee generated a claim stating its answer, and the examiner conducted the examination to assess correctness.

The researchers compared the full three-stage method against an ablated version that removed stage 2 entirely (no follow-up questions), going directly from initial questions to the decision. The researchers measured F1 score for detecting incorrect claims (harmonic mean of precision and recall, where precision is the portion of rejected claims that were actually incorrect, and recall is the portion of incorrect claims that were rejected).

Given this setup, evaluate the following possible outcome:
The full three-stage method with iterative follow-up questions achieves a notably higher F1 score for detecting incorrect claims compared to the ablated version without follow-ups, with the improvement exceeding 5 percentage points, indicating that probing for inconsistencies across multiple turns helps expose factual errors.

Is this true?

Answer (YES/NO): YES